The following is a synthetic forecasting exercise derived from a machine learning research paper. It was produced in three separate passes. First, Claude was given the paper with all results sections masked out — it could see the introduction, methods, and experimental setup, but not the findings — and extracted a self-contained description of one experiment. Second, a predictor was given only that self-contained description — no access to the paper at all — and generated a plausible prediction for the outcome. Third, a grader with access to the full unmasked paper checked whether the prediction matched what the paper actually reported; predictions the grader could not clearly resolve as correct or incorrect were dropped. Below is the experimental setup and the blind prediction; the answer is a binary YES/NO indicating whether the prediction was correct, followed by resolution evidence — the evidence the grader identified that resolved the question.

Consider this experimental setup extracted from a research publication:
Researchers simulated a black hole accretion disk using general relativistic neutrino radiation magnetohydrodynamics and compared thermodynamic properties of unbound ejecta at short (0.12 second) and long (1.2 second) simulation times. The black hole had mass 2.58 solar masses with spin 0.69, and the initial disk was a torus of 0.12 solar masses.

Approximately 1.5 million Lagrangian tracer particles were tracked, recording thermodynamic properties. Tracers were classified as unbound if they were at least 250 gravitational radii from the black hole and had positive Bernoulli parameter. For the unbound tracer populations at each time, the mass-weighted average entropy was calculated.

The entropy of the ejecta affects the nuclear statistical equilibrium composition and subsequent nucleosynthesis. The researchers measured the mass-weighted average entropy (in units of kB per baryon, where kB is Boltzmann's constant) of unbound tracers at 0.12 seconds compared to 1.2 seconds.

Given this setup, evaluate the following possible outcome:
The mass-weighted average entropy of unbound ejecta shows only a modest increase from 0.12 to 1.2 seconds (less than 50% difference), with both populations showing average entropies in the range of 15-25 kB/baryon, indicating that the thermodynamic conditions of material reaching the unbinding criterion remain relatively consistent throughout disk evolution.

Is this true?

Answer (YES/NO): NO